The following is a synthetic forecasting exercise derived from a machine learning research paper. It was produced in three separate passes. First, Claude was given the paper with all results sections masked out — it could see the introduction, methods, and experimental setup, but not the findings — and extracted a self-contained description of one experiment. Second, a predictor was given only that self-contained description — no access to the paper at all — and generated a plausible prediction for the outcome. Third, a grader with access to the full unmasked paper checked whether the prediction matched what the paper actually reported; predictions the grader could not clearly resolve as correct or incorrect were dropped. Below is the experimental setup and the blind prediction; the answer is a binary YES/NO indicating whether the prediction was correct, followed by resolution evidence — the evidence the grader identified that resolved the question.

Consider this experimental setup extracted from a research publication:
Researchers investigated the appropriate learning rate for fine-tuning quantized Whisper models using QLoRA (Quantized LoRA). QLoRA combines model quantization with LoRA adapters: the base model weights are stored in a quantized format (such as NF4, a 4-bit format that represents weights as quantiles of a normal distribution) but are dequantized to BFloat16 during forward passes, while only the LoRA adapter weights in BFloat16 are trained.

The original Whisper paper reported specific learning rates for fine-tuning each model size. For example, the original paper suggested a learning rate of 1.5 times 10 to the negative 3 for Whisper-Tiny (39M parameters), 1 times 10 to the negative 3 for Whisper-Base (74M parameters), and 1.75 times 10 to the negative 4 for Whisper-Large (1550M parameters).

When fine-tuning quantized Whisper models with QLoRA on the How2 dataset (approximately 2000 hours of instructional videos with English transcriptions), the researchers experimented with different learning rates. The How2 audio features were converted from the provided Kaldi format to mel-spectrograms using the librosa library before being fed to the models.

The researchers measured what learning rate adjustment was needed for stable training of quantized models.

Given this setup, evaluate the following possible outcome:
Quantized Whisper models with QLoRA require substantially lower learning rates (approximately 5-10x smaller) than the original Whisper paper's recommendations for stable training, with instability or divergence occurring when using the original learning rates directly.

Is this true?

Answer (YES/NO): NO